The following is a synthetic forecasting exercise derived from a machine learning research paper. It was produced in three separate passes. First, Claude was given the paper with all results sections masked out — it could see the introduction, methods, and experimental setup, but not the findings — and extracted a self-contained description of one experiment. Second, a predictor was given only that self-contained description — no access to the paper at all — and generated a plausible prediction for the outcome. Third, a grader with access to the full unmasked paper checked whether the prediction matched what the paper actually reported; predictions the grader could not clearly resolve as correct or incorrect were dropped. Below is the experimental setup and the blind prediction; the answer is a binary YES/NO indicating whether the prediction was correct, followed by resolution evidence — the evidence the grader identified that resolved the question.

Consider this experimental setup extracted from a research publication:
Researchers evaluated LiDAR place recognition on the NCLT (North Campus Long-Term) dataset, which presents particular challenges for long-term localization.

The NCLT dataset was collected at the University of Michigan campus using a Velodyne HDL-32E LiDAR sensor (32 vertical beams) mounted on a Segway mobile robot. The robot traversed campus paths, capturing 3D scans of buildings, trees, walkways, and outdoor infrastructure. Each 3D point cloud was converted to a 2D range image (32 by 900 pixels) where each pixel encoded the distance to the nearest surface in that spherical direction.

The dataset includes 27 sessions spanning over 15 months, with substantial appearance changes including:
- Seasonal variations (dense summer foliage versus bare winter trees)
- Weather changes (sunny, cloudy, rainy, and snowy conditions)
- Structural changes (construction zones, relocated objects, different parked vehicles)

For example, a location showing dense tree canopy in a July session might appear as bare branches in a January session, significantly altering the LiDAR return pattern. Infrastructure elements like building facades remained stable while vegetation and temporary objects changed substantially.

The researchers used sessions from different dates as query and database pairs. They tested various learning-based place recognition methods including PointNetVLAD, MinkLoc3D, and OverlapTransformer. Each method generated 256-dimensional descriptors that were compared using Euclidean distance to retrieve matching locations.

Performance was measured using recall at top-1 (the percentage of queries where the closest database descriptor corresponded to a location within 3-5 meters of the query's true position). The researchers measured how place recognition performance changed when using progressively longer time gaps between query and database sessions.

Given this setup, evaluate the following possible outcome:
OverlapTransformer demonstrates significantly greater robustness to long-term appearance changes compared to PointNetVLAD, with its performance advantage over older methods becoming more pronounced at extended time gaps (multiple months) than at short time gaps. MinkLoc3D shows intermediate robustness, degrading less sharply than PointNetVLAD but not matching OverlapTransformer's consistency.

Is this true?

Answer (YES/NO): NO